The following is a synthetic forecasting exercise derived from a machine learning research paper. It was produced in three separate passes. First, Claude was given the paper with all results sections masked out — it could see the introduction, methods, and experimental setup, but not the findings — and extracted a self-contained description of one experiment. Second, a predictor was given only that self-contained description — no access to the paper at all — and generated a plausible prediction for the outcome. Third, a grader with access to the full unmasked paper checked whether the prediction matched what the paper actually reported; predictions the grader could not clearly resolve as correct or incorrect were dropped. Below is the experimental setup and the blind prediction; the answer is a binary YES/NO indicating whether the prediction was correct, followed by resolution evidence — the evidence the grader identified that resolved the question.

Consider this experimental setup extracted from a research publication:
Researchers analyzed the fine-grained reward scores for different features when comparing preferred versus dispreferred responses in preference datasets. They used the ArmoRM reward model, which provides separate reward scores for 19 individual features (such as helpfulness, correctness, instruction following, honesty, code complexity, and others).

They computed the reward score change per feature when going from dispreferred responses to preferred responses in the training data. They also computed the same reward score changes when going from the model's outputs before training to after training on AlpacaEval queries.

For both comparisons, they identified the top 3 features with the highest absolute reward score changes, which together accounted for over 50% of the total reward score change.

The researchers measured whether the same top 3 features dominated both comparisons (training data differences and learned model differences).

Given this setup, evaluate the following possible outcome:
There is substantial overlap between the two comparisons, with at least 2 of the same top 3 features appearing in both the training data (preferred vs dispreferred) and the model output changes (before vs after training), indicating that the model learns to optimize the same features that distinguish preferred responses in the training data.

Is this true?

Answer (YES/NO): YES